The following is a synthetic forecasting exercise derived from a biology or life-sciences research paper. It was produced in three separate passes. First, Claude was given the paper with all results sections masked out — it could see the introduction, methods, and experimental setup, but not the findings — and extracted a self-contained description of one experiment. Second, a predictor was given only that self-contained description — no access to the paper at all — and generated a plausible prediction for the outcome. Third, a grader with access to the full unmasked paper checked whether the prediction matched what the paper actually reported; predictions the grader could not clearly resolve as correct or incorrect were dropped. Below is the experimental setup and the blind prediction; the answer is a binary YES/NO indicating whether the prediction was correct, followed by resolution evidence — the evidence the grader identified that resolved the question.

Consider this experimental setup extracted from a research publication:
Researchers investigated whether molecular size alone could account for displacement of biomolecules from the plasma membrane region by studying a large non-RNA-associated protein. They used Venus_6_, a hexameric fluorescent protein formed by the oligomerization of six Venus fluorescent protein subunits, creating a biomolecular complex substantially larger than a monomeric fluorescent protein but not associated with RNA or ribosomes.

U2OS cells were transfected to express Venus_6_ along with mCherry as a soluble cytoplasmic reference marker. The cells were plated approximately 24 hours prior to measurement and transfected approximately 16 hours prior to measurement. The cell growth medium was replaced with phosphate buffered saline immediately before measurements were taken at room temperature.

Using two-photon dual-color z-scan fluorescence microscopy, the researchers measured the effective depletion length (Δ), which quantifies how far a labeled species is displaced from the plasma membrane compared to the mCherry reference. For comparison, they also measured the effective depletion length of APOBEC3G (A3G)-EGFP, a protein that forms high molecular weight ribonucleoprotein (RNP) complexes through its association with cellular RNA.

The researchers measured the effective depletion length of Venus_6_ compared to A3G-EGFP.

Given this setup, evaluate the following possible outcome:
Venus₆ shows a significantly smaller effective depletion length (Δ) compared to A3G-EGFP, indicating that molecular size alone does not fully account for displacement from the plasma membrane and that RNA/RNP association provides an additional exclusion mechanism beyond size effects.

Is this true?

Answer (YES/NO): YES